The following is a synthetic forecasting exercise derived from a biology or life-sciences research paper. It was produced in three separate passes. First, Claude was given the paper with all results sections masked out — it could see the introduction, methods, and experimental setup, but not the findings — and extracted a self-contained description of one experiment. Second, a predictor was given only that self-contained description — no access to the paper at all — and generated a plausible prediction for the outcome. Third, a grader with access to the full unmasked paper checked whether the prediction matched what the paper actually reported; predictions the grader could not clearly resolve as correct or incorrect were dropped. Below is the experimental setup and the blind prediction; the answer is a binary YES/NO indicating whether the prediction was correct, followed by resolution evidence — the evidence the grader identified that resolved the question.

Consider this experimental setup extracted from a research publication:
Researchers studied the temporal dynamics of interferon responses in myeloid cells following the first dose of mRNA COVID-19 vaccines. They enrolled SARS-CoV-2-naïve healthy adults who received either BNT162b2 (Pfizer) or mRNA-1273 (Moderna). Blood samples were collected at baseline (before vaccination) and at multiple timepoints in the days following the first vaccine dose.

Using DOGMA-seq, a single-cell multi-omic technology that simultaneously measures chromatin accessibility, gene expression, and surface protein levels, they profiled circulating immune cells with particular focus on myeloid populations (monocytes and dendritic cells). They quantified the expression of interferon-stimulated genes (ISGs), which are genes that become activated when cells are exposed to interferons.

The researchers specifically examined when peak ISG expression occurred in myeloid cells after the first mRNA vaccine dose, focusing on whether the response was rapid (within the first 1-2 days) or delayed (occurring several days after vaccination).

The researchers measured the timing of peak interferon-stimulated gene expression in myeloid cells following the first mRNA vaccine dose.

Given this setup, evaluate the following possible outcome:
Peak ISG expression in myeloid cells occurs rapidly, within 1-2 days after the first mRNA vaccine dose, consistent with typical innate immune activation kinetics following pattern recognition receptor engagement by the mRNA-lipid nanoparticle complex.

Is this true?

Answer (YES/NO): YES